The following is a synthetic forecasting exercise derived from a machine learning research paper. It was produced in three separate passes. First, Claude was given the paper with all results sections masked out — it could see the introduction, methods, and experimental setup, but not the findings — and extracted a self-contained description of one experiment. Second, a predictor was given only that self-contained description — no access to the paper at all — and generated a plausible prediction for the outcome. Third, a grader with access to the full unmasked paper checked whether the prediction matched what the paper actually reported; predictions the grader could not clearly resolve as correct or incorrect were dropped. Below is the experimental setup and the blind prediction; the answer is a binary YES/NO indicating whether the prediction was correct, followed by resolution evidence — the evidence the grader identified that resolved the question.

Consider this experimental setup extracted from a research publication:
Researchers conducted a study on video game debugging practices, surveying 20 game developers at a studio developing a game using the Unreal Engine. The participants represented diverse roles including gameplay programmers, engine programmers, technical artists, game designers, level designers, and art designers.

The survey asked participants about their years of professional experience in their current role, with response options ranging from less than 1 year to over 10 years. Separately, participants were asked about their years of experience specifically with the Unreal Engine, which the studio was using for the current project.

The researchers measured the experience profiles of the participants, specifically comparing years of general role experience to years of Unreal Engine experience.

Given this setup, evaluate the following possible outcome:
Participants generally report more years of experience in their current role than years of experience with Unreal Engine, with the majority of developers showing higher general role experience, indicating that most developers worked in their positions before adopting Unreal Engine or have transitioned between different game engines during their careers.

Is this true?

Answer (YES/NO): YES